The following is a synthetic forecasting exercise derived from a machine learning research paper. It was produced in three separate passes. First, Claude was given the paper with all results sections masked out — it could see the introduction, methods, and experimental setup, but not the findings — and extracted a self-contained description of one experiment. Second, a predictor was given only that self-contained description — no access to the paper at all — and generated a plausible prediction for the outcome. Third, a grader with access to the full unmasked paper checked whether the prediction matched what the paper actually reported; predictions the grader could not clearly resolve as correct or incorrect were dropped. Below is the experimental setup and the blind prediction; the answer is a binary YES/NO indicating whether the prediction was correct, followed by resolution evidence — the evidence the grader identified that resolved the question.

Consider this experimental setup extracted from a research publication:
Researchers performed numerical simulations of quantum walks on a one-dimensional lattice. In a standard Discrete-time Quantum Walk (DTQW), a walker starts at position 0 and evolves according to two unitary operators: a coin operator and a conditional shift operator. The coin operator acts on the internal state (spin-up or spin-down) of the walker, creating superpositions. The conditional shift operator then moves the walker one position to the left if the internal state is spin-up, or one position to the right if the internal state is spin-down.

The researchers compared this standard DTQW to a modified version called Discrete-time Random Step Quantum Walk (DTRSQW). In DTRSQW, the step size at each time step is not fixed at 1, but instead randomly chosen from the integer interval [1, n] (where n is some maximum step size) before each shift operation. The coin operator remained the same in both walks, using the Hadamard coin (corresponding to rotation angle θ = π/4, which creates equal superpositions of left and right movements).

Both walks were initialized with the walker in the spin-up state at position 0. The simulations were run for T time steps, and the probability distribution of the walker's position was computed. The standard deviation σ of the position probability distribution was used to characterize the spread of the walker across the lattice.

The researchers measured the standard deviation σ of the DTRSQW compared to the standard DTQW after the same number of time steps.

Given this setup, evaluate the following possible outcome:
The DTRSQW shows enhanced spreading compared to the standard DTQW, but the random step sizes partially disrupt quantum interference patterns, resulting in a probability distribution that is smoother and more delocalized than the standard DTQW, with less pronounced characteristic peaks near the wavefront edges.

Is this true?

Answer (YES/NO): NO